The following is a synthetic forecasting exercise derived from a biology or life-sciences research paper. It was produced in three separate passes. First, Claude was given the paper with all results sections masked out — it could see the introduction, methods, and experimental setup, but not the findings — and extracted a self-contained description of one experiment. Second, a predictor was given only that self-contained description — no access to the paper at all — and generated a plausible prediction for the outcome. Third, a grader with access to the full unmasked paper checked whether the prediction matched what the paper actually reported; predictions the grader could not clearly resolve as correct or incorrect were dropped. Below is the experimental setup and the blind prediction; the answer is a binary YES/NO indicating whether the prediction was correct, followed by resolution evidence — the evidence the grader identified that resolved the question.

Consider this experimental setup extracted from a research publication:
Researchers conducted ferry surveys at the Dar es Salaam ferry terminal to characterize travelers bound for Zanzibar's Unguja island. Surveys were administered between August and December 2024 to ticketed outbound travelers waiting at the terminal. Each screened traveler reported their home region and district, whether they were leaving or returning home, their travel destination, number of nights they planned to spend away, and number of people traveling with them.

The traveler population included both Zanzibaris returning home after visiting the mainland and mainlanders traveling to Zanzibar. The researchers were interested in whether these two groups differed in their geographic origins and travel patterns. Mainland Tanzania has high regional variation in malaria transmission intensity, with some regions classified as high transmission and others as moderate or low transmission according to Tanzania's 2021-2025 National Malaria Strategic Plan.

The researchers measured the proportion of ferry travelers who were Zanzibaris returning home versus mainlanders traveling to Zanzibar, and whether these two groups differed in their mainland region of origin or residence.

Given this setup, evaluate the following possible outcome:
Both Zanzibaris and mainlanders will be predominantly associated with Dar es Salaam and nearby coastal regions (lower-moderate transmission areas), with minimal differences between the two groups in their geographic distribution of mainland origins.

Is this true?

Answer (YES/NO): NO